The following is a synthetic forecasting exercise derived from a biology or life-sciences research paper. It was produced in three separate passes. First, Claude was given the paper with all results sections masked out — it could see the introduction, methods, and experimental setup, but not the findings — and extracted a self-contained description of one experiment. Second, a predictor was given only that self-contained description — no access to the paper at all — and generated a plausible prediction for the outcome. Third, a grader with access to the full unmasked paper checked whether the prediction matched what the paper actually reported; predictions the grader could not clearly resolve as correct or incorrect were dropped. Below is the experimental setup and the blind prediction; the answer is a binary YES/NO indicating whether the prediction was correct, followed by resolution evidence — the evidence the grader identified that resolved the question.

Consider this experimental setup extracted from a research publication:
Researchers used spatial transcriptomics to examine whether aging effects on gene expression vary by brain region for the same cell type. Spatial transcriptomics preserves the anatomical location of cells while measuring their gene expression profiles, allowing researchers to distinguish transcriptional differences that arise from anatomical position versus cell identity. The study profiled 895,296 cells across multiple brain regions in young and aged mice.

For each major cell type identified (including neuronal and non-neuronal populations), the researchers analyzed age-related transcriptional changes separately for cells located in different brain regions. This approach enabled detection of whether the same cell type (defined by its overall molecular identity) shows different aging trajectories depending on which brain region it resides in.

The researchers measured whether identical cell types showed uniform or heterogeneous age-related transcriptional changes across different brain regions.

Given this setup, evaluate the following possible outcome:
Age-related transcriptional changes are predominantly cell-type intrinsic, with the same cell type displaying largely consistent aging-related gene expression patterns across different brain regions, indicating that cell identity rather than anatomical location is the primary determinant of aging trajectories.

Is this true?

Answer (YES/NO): NO